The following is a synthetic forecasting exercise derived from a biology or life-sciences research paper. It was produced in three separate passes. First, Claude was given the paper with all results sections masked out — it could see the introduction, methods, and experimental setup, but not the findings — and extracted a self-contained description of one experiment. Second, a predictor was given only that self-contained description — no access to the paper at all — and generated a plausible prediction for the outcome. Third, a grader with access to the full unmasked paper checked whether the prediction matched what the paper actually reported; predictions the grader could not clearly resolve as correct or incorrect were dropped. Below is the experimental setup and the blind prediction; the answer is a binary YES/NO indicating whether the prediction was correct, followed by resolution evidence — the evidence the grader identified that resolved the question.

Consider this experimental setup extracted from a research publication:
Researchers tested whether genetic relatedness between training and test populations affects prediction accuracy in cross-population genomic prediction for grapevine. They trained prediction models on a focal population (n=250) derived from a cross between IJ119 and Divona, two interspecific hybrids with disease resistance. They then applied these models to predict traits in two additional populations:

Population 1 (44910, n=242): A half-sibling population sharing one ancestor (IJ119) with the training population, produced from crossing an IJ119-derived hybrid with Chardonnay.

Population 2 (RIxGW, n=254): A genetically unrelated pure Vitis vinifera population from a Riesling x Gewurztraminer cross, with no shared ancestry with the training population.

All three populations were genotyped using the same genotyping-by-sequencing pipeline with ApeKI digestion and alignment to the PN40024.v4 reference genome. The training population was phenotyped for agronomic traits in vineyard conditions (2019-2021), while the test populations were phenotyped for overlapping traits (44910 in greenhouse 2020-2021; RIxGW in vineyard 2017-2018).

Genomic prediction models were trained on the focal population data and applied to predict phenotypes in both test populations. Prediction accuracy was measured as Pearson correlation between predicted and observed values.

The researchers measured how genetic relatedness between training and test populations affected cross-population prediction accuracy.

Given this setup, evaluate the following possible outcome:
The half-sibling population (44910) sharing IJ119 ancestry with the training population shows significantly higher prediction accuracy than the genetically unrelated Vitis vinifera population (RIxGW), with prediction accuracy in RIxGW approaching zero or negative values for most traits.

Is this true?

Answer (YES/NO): NO